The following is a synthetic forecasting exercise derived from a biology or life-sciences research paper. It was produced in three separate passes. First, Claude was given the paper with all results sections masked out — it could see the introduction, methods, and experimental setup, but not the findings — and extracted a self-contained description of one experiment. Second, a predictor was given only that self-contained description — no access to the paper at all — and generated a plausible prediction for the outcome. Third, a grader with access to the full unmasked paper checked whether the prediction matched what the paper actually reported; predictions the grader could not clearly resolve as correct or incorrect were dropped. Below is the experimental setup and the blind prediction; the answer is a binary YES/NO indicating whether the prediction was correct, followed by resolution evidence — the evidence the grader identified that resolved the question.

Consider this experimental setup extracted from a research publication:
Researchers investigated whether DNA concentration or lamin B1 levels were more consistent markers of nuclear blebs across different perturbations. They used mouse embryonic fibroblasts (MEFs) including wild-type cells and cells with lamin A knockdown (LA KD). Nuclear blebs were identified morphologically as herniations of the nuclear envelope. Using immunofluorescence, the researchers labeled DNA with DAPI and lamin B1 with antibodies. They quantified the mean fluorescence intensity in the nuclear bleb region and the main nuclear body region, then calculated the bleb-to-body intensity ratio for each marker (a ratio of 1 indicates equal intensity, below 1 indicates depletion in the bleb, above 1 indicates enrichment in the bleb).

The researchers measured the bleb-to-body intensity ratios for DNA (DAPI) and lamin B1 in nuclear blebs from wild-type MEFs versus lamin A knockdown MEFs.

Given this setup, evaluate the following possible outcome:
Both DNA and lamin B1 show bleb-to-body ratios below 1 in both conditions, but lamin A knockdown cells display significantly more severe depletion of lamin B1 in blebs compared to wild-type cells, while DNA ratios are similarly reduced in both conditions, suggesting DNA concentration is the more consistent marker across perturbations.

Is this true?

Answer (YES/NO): NO